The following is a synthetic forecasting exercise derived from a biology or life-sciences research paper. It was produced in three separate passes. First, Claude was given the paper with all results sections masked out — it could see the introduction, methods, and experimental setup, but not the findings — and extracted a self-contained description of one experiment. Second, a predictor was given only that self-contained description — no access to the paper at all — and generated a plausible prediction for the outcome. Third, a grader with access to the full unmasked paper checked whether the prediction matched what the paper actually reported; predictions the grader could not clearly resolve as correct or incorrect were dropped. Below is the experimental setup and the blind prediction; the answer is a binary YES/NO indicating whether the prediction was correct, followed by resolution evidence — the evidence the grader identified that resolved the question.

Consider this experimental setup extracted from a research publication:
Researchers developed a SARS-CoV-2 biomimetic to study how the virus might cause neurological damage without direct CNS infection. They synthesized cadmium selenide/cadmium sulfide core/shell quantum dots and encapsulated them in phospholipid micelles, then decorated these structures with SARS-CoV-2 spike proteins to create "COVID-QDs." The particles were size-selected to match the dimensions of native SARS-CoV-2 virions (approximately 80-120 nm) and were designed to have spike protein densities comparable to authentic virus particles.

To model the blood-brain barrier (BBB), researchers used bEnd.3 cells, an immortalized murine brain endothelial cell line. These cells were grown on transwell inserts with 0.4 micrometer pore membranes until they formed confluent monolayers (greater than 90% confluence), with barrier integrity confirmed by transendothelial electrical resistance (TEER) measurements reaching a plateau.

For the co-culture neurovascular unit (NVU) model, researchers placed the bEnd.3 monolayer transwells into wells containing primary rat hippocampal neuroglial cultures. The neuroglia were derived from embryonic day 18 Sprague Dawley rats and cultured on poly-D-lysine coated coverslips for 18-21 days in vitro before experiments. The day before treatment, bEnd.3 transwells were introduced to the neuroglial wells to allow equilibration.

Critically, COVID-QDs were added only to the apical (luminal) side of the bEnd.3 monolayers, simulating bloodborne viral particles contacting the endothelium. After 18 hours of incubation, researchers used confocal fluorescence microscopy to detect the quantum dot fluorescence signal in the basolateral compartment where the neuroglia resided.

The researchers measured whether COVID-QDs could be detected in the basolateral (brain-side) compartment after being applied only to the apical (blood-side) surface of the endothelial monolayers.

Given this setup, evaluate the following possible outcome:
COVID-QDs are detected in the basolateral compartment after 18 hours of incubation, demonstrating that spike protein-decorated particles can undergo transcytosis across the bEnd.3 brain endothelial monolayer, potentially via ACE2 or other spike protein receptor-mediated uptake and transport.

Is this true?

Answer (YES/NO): NO